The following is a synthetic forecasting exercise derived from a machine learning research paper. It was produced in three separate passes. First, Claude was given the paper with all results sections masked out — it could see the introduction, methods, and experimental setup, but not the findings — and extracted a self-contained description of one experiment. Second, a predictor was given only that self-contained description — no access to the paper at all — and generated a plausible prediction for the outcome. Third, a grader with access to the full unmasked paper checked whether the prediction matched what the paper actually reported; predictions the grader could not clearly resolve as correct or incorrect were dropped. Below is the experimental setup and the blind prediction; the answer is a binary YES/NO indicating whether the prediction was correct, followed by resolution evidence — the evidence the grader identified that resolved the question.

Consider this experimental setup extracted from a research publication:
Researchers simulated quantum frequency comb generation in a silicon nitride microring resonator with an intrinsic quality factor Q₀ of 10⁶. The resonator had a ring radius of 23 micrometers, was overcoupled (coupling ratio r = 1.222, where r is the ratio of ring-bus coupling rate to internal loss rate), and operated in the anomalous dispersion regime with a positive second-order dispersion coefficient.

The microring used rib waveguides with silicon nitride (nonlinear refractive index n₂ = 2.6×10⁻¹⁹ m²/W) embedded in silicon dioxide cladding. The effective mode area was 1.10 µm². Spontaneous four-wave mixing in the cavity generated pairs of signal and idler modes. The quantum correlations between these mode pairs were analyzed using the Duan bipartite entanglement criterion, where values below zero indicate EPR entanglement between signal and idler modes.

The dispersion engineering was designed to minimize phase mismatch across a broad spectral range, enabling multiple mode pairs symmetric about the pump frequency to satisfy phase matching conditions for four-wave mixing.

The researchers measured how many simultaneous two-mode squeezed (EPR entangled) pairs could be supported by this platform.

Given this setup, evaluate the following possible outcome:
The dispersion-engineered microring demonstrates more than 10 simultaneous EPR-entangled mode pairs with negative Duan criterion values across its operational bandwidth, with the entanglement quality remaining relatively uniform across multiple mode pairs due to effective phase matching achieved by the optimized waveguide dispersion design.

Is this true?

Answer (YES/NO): NO